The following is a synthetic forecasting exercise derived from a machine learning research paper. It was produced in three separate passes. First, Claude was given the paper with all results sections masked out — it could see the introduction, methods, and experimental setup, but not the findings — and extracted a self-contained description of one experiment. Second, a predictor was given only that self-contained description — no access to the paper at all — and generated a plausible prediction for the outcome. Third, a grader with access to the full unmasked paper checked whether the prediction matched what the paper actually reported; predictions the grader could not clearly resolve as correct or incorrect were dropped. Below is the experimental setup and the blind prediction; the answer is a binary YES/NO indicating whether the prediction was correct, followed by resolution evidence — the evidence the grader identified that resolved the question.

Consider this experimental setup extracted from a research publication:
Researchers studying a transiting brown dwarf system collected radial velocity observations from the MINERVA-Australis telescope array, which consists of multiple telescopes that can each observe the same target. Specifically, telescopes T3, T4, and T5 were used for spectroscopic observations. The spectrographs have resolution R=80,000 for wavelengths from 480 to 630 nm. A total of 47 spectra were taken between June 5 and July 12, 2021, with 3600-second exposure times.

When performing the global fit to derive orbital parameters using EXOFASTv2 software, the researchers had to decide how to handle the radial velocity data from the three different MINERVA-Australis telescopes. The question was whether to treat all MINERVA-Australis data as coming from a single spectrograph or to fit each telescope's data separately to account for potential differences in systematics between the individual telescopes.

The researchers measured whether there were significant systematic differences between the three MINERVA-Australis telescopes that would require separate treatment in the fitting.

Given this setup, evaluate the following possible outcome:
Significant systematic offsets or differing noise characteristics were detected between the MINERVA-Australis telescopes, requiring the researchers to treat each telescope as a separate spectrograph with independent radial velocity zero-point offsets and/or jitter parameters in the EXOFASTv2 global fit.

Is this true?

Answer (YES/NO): YES